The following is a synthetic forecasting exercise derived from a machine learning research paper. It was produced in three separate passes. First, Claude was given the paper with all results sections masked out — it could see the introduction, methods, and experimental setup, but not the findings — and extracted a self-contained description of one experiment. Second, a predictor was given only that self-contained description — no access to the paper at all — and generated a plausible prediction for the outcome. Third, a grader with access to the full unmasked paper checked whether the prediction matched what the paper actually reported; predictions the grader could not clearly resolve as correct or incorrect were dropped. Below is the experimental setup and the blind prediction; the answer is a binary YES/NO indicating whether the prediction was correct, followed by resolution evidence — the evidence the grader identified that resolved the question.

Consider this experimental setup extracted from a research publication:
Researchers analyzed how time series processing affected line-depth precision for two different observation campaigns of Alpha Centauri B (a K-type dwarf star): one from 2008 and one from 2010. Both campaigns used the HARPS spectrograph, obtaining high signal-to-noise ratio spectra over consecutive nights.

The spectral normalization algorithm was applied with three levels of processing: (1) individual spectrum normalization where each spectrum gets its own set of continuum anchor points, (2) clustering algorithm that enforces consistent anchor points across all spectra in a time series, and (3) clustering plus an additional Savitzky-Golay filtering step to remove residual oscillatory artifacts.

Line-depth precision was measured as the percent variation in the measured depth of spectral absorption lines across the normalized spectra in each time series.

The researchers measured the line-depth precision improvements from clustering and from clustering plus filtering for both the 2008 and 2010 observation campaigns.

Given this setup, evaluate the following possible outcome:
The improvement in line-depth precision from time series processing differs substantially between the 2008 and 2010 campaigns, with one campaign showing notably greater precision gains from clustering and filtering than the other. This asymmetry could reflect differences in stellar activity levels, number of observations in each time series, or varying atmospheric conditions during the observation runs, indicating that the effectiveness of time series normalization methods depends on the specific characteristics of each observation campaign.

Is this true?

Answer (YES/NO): NO